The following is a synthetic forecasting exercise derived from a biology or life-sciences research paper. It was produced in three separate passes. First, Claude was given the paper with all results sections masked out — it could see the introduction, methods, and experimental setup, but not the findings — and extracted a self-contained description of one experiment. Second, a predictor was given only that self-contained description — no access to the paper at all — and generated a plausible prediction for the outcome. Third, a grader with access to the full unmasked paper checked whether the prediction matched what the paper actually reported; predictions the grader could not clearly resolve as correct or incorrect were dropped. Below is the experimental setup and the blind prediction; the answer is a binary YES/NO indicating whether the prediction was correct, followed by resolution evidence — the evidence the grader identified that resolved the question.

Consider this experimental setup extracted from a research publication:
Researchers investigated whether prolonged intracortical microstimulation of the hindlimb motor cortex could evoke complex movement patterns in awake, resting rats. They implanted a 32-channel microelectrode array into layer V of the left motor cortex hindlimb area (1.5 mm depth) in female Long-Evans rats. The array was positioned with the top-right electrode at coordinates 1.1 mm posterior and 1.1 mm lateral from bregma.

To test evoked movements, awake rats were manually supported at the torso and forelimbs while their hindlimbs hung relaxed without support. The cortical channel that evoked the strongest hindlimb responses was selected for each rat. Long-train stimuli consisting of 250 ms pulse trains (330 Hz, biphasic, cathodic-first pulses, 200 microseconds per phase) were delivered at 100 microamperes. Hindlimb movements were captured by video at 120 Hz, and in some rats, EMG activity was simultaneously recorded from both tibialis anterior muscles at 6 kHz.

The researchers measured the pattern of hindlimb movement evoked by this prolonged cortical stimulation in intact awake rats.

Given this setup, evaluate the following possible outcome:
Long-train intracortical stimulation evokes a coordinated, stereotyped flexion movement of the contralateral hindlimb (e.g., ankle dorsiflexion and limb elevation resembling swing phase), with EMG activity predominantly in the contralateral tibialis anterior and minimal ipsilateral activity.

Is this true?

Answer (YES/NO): NO